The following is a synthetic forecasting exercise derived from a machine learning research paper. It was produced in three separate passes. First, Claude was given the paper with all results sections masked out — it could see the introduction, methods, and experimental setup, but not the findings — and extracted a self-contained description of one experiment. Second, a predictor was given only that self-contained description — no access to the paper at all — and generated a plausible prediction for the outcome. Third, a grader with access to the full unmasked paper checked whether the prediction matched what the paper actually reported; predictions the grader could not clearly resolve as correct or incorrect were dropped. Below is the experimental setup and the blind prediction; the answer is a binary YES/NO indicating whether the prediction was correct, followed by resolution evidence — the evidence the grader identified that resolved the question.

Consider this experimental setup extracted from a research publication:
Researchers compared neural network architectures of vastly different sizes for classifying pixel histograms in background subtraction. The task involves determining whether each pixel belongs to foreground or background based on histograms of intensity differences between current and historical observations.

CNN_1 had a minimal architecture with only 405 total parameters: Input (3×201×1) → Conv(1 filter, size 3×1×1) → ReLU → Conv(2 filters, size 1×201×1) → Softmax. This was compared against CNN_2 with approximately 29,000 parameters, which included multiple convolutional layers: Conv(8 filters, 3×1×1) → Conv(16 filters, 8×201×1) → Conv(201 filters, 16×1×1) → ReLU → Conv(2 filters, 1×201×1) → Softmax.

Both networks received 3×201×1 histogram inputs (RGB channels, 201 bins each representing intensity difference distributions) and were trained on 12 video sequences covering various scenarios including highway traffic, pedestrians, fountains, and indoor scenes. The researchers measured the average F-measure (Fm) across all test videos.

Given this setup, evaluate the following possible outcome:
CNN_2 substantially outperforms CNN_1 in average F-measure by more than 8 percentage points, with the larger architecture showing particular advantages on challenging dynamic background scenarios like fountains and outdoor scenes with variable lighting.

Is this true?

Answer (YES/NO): NO